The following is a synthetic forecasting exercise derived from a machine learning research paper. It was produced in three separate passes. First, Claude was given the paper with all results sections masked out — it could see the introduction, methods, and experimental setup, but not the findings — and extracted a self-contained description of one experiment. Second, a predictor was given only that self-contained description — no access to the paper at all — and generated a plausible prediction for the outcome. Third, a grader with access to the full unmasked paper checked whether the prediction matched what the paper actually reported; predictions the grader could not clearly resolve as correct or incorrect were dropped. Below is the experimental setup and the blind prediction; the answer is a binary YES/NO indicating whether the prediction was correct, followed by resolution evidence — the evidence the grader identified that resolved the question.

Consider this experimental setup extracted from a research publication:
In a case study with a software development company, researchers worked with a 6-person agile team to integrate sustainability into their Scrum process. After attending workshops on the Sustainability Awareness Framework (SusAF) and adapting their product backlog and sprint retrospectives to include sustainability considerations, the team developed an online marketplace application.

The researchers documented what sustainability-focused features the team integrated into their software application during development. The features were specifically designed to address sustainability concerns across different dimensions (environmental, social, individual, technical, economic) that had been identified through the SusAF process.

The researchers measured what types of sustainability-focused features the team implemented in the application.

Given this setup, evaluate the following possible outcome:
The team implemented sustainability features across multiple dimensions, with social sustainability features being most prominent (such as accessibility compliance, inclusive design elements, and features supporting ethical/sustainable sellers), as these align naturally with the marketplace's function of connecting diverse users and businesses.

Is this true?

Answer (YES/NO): NO